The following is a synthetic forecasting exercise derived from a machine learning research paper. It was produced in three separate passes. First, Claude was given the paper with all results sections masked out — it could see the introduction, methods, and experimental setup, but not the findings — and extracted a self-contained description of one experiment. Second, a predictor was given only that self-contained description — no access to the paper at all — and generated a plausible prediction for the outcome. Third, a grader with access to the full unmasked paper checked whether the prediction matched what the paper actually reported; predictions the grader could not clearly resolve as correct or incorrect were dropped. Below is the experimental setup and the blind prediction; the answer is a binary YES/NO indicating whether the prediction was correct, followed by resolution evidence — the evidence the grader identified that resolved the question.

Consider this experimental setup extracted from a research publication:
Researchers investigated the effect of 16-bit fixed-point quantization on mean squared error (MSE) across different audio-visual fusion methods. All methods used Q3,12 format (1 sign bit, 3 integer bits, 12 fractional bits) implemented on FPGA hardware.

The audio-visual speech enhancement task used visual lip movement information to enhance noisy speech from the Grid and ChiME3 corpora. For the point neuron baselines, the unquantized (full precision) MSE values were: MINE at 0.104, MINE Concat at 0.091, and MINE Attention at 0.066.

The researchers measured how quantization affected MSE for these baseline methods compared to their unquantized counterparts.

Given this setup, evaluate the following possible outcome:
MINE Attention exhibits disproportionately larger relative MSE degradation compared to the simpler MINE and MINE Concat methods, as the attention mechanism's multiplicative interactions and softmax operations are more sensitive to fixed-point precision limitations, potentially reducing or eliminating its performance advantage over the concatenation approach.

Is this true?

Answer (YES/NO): NO